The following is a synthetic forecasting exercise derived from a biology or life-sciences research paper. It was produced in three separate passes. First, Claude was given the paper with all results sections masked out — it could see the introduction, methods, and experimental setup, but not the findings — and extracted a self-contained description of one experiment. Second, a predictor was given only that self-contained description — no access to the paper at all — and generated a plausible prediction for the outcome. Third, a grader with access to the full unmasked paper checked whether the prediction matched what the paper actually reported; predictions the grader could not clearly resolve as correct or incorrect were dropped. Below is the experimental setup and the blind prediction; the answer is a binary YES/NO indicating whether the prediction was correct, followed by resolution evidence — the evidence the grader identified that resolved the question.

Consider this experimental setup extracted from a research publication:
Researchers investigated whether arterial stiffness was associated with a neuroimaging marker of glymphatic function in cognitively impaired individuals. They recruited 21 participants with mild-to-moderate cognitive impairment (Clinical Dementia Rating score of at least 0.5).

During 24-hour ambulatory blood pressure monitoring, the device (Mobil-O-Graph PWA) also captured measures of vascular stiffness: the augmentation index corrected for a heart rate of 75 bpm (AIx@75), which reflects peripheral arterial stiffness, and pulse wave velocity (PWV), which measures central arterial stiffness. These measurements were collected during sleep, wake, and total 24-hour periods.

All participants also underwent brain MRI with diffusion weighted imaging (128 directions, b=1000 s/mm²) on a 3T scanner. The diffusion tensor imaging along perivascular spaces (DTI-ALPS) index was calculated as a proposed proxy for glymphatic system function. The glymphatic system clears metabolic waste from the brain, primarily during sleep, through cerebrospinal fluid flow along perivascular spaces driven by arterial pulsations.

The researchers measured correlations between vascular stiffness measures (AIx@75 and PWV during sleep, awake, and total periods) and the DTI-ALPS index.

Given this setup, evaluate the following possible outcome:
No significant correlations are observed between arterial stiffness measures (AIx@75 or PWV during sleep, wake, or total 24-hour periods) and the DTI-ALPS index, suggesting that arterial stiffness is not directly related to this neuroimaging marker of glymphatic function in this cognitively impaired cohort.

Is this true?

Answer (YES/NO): NO